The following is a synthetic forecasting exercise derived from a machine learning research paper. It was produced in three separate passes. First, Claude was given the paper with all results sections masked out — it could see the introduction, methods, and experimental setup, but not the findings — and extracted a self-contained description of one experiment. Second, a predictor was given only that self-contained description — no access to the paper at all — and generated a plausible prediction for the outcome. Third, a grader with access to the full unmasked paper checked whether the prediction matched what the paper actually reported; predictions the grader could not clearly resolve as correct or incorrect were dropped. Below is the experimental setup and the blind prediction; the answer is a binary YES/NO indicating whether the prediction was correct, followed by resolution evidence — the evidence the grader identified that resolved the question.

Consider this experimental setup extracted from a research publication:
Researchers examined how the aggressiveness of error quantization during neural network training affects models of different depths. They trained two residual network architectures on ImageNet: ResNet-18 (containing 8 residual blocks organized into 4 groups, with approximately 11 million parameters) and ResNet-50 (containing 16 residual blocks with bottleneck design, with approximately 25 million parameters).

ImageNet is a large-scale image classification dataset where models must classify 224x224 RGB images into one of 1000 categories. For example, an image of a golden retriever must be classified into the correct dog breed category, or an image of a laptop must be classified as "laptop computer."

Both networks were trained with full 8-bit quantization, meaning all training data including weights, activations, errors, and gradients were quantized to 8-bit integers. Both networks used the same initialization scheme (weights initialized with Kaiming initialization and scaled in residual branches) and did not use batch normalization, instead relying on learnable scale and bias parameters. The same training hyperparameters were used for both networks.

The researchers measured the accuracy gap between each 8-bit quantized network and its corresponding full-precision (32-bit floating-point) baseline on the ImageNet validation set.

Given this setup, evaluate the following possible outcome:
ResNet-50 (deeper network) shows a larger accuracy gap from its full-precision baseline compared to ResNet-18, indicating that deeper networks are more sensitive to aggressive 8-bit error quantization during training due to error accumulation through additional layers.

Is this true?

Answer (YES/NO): YES